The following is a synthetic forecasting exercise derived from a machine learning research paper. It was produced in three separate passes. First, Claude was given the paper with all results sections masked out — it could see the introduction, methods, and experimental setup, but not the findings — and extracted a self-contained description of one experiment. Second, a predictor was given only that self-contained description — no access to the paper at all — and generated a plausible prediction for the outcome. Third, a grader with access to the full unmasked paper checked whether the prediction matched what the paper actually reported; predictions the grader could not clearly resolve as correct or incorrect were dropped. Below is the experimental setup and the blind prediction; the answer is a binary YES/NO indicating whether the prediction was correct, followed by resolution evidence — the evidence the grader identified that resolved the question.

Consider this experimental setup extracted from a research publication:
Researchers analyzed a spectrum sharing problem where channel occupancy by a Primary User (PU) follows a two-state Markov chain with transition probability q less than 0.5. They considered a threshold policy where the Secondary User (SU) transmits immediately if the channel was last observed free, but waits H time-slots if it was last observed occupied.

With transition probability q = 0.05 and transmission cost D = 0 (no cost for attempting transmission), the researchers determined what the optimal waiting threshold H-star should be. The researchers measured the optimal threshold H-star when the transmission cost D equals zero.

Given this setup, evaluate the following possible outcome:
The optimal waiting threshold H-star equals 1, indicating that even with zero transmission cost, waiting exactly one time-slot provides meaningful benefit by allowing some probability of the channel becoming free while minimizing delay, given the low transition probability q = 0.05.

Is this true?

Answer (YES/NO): YES